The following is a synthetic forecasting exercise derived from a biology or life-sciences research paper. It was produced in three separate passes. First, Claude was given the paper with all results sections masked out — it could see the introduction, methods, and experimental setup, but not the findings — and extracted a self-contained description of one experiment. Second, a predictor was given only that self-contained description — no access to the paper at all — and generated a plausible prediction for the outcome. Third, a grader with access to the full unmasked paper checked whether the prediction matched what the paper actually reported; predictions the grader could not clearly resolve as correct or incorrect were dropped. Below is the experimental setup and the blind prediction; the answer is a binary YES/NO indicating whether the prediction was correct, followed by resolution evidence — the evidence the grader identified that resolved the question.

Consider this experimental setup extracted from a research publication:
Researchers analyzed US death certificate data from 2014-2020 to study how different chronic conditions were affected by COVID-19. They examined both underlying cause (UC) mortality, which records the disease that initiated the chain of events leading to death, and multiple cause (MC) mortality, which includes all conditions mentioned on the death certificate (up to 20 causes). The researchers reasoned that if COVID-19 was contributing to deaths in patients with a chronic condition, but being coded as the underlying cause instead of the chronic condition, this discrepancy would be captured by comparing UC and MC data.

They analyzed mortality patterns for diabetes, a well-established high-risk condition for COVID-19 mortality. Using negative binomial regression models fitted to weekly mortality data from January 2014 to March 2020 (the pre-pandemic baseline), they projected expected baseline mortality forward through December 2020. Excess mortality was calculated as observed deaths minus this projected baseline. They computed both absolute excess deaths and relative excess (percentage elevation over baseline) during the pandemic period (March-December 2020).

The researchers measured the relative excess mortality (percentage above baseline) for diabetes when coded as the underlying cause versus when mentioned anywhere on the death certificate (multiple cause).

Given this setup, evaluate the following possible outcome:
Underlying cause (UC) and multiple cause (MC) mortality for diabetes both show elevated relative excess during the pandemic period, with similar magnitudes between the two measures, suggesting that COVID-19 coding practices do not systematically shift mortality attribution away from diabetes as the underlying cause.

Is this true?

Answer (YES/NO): NO